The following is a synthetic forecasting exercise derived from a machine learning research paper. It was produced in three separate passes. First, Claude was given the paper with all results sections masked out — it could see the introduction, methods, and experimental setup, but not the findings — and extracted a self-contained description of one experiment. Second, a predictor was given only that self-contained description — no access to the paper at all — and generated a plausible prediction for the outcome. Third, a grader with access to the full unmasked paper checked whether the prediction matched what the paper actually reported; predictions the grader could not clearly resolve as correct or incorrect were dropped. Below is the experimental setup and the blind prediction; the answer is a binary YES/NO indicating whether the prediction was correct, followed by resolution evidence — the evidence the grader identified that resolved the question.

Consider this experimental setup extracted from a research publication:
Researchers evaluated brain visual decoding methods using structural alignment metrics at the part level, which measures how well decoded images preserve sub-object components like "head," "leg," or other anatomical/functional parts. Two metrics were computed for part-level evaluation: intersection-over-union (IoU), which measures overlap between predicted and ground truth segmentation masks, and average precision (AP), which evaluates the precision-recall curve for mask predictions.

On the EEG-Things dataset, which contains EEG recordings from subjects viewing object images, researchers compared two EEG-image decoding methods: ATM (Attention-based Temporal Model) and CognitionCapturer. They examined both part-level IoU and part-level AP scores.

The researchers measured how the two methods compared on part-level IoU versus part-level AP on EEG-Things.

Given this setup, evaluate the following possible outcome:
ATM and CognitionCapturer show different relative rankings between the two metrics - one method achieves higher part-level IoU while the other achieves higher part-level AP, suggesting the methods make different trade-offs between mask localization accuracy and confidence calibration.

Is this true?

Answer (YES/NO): NO